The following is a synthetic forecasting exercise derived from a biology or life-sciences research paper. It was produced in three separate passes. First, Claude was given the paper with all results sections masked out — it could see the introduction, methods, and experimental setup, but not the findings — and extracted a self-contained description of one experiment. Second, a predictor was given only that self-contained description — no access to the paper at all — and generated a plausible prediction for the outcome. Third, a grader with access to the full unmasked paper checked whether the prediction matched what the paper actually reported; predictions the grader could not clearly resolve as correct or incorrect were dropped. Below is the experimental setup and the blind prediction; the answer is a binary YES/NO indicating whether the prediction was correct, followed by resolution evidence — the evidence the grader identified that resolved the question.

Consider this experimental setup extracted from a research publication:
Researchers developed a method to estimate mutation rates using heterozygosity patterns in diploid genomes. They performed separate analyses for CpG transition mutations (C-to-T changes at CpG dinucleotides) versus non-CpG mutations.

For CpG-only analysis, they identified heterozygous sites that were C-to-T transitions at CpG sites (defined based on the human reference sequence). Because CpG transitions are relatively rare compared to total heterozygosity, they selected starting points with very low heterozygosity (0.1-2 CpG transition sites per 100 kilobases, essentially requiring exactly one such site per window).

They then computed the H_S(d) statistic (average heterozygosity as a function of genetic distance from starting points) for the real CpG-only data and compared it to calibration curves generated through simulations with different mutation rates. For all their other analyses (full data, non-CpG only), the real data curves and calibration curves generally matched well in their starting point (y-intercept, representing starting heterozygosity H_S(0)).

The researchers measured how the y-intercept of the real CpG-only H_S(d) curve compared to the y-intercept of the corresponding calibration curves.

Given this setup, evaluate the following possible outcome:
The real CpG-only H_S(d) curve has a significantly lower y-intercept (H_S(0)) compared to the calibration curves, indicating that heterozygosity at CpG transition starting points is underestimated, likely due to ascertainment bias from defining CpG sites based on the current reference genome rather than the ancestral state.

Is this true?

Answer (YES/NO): NO